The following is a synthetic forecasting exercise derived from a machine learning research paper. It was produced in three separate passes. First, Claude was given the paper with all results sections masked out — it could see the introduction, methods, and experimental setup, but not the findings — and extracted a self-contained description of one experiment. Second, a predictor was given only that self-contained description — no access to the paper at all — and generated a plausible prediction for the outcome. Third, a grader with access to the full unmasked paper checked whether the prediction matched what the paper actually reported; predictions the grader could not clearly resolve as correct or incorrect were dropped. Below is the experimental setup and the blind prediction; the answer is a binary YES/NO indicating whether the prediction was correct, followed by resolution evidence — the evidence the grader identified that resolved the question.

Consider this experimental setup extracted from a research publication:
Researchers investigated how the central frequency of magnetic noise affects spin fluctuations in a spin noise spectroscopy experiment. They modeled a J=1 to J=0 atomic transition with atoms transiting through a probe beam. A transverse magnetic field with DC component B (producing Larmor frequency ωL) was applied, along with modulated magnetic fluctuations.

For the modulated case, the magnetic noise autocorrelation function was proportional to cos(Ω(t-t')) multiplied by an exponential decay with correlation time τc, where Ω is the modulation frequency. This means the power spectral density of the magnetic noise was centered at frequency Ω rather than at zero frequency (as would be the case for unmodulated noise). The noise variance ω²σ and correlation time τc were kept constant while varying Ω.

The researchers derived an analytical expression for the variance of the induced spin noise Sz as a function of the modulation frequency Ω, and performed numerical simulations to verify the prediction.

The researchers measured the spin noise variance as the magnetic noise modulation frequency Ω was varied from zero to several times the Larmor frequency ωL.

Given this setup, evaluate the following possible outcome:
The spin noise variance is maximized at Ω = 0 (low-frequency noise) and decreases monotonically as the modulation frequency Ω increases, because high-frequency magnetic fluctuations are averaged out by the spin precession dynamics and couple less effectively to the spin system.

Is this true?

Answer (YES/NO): NO